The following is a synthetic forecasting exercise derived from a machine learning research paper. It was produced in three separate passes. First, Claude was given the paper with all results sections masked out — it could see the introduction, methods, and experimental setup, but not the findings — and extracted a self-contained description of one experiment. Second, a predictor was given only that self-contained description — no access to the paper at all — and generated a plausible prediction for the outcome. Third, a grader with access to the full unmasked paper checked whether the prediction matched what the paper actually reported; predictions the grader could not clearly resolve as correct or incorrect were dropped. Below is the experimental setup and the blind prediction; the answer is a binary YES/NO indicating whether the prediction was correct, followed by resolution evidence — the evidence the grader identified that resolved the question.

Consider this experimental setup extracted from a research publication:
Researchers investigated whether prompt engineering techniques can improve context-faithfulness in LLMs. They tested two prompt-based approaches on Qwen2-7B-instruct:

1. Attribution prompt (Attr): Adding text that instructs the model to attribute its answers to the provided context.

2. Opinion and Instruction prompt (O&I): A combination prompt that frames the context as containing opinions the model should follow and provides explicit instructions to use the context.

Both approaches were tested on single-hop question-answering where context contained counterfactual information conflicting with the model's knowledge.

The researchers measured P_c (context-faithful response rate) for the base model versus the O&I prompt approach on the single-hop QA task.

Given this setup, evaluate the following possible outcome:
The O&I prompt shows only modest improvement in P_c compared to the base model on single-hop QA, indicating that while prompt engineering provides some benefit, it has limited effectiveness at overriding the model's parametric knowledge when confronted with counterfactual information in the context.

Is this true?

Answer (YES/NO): NO